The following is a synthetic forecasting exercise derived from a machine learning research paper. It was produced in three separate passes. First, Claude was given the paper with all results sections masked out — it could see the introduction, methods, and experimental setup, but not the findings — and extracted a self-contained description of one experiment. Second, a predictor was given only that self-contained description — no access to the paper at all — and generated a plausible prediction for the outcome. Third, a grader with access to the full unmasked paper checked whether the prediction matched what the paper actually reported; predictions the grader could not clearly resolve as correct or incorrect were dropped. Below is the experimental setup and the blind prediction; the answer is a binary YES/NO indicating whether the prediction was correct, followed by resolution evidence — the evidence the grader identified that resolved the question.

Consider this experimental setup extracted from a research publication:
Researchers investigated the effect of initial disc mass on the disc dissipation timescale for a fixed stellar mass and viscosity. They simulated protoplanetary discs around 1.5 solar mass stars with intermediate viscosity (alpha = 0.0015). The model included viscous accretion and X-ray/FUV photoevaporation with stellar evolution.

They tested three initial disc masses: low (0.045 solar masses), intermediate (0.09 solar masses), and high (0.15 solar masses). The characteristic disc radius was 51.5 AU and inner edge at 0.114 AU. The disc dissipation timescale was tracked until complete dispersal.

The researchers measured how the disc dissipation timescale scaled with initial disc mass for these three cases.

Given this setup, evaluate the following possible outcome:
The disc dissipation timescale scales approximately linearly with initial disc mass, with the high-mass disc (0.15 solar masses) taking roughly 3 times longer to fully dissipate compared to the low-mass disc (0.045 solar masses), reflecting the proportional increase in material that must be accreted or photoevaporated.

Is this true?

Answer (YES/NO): YES